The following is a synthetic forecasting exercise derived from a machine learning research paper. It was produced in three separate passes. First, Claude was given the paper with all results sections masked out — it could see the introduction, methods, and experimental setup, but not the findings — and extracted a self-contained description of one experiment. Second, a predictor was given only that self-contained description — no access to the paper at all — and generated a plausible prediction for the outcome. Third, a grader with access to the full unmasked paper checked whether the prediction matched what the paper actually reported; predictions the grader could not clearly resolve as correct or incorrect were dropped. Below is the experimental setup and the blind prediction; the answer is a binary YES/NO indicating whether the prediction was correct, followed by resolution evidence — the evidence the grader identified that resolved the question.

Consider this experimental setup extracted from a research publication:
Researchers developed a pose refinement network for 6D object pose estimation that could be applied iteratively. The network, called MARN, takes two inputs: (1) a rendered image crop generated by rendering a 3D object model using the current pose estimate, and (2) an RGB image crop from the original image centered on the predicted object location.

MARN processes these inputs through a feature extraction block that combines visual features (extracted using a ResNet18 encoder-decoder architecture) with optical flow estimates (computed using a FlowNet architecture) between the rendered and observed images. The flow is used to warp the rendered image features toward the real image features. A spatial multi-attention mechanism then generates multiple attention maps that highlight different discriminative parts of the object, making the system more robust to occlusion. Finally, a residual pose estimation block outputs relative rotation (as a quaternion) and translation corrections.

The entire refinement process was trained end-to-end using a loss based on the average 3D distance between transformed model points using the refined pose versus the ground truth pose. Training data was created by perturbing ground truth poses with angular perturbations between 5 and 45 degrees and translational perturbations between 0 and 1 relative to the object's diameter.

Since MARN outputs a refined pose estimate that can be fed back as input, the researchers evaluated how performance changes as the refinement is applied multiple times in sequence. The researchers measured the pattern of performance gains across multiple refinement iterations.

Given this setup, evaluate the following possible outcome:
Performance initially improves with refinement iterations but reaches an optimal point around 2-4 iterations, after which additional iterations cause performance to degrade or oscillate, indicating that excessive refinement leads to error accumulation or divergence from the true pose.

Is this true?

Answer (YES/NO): NO